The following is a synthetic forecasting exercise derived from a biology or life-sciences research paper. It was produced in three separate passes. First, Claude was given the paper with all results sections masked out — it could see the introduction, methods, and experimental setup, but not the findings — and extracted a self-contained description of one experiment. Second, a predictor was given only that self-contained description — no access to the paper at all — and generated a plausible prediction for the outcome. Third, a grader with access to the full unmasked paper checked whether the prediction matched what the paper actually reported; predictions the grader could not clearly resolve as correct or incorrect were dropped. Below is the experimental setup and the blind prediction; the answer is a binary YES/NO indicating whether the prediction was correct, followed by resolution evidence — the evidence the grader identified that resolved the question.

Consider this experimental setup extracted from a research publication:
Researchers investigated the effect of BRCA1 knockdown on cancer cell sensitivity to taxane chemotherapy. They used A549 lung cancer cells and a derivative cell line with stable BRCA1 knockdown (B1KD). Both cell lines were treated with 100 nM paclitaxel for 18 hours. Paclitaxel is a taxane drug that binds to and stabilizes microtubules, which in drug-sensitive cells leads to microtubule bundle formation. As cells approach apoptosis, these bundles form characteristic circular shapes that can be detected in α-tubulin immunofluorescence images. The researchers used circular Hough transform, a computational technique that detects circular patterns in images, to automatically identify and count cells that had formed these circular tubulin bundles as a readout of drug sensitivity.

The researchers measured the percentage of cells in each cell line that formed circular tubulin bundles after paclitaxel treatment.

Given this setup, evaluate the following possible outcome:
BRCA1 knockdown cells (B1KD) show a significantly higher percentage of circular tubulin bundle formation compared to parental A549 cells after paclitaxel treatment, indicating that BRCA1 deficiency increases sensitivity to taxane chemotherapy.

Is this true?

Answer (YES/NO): NO